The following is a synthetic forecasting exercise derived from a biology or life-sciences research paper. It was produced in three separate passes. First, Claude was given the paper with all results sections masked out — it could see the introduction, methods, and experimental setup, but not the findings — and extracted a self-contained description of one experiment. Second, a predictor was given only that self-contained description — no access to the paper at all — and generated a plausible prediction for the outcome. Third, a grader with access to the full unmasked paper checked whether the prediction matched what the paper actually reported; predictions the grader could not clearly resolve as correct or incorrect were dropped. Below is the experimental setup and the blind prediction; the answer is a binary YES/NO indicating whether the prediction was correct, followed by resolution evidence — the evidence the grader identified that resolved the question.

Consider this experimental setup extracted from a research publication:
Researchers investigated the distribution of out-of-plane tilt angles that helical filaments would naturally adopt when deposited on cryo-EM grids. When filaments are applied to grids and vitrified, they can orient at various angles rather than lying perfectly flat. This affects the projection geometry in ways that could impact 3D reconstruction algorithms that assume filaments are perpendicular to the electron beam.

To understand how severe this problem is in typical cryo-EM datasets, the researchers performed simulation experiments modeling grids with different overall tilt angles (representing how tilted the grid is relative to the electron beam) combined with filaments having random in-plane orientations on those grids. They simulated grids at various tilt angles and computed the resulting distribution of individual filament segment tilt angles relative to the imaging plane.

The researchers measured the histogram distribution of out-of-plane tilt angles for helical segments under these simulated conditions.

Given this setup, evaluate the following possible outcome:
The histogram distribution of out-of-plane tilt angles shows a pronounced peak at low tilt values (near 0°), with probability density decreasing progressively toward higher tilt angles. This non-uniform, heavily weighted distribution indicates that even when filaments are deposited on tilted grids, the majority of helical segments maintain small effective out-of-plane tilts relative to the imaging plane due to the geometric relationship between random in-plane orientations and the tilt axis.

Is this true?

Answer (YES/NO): NO